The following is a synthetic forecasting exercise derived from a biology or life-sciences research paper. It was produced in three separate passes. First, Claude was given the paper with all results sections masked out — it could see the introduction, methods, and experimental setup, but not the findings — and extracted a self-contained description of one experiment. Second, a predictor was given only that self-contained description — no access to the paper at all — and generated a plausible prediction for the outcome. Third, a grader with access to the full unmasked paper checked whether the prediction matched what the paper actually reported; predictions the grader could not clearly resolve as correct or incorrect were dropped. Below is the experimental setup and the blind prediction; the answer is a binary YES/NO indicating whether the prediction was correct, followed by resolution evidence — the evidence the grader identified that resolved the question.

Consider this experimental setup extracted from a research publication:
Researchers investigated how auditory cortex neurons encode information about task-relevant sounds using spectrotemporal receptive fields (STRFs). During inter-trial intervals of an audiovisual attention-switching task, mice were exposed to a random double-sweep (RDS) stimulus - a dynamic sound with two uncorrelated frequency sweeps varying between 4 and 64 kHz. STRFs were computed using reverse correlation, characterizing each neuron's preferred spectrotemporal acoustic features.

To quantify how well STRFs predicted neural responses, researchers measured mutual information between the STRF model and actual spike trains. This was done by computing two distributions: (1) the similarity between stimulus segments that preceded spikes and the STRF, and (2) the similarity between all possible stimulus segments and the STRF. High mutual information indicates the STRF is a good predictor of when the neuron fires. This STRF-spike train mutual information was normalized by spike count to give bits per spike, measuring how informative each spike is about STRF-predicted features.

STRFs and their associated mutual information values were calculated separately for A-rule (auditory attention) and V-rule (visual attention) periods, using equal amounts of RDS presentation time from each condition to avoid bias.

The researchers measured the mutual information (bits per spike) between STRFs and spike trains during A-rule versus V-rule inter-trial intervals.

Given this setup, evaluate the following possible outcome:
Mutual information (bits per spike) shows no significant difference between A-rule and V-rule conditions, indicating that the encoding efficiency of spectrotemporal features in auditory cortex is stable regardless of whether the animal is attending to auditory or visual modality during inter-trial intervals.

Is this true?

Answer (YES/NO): NO